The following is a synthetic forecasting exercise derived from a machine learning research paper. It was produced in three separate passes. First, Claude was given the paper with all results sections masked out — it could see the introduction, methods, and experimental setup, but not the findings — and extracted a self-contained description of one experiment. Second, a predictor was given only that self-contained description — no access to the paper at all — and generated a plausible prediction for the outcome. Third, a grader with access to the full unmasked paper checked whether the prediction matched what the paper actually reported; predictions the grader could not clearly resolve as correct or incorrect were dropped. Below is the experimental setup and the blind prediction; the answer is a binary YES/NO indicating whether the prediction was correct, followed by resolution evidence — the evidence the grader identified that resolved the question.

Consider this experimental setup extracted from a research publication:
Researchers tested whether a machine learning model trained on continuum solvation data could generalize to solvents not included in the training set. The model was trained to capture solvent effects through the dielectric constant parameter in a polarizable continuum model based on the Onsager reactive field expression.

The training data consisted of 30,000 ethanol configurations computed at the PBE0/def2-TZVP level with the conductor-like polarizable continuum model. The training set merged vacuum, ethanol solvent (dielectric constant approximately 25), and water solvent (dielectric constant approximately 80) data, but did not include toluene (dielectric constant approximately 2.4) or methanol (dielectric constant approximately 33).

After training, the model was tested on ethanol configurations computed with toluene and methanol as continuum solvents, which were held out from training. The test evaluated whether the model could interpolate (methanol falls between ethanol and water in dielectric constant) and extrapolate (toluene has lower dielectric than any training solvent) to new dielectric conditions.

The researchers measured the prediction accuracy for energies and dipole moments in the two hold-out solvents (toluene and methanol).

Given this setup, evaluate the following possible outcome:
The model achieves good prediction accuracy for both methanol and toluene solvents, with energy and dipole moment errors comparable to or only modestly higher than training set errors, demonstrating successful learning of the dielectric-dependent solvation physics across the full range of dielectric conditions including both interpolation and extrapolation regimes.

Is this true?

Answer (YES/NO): YES